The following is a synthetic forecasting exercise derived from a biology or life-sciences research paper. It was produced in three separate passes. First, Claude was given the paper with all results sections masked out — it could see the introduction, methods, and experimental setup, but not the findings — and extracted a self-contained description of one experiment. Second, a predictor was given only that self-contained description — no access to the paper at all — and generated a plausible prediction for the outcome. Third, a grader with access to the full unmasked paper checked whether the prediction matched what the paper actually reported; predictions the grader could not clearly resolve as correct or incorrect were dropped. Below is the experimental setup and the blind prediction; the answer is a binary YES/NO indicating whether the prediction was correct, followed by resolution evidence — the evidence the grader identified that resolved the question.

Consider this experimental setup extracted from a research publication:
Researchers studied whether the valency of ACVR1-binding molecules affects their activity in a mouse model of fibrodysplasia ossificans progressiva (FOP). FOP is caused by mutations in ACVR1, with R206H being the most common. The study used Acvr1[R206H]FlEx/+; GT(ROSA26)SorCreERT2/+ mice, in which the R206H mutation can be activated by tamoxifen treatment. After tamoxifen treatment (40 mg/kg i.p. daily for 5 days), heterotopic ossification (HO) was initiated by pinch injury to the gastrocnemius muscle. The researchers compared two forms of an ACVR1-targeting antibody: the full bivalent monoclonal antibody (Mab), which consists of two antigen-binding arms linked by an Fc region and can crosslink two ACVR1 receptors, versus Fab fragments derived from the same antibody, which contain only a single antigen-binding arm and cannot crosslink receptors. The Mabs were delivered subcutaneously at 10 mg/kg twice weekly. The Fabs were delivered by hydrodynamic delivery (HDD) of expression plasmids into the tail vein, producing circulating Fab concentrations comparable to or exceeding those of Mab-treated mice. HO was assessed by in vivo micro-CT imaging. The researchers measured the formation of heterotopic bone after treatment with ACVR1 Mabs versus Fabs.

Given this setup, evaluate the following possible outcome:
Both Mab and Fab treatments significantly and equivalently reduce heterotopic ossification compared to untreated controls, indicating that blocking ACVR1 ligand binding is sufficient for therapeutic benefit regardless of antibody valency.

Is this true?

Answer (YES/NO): NO